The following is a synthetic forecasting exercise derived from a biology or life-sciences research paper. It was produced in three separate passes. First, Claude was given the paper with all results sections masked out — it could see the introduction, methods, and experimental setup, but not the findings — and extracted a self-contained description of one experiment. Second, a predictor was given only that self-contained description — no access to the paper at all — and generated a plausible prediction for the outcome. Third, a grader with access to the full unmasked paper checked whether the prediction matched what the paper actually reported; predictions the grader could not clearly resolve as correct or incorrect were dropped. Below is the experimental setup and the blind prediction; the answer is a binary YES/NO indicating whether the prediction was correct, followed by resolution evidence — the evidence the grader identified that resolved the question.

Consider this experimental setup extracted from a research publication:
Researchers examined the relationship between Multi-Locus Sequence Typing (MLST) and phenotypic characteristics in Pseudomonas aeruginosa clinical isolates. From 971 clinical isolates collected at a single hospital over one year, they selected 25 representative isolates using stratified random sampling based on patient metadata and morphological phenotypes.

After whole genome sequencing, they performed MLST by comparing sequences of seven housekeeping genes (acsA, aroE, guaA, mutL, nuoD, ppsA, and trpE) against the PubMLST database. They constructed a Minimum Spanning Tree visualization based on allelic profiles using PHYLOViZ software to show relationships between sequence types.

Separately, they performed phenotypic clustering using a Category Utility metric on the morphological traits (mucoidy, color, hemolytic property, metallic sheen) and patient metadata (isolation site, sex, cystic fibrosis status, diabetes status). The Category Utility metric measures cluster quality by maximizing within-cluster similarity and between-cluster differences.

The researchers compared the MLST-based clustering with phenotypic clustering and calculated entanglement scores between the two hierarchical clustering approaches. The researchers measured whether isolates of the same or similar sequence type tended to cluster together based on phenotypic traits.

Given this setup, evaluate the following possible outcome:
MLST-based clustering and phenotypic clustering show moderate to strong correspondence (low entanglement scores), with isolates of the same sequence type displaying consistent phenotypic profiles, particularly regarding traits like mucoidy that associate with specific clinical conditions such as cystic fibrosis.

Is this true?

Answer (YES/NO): NO